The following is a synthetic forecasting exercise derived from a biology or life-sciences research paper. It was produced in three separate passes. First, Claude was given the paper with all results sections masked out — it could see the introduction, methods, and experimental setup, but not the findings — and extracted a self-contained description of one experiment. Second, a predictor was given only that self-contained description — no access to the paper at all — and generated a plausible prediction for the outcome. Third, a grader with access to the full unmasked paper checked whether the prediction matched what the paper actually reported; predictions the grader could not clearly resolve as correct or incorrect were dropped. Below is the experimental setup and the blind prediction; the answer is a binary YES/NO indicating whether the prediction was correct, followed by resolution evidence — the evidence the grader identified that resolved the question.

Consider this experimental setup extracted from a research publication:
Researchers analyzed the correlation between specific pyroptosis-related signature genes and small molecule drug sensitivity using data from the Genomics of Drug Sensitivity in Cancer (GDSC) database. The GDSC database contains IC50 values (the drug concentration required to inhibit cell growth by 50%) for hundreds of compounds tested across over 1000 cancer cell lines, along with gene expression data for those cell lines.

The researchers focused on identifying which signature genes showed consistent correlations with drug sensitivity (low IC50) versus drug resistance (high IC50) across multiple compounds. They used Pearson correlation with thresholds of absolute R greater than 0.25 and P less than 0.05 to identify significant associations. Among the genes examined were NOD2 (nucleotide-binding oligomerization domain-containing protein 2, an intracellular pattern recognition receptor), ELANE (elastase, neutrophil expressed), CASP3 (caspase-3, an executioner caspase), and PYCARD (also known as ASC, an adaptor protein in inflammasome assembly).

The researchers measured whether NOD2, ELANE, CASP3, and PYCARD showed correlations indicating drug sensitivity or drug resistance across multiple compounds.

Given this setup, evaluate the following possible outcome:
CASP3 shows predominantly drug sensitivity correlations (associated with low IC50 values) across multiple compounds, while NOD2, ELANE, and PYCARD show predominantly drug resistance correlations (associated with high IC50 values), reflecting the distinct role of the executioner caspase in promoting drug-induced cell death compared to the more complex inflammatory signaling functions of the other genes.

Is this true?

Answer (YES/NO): NO